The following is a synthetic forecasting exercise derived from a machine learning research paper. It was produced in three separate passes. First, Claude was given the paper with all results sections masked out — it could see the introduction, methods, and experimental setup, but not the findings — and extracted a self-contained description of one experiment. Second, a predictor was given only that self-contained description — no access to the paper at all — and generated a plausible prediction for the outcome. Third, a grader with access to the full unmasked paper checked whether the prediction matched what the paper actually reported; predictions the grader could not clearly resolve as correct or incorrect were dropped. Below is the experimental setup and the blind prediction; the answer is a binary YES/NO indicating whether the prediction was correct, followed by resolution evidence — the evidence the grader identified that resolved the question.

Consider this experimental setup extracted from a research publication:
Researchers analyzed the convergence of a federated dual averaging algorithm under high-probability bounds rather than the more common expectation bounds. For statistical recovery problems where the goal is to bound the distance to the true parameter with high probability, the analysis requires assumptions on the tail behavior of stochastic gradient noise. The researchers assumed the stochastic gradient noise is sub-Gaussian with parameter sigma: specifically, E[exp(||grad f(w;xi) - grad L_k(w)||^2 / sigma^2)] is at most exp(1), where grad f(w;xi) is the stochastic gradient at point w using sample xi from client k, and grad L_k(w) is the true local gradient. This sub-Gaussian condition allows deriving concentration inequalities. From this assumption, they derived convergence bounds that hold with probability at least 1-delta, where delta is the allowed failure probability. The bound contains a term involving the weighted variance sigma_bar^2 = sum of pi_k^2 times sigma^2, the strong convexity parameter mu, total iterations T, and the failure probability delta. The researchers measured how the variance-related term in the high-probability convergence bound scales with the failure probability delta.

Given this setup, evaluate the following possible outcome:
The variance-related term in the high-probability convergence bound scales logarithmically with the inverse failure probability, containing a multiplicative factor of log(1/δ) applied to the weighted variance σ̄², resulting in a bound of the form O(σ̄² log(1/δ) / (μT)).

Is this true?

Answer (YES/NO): YES